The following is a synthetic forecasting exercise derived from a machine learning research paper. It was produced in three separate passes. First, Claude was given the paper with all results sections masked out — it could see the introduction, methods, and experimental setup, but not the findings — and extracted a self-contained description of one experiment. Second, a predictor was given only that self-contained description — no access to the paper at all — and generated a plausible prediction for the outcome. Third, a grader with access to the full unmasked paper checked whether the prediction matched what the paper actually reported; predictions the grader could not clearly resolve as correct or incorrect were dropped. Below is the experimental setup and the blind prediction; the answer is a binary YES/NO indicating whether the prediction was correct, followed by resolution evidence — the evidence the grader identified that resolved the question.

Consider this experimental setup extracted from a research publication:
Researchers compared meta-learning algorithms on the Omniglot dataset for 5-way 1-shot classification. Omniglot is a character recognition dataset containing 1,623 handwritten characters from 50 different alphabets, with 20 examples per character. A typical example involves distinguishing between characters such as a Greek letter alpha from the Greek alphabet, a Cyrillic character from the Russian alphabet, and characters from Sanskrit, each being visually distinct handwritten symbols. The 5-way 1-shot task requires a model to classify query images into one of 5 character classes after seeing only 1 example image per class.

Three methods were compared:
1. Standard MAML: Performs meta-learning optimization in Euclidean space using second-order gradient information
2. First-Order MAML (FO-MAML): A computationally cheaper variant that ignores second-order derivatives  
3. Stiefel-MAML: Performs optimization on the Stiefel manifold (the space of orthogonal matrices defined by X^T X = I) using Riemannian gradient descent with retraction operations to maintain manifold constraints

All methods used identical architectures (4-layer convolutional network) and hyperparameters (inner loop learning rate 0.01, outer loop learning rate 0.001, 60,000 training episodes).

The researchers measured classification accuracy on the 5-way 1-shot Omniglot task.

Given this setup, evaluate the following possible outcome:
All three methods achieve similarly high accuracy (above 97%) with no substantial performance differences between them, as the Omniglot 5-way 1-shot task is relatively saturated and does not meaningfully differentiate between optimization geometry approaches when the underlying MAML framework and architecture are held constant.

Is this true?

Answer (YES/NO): NO